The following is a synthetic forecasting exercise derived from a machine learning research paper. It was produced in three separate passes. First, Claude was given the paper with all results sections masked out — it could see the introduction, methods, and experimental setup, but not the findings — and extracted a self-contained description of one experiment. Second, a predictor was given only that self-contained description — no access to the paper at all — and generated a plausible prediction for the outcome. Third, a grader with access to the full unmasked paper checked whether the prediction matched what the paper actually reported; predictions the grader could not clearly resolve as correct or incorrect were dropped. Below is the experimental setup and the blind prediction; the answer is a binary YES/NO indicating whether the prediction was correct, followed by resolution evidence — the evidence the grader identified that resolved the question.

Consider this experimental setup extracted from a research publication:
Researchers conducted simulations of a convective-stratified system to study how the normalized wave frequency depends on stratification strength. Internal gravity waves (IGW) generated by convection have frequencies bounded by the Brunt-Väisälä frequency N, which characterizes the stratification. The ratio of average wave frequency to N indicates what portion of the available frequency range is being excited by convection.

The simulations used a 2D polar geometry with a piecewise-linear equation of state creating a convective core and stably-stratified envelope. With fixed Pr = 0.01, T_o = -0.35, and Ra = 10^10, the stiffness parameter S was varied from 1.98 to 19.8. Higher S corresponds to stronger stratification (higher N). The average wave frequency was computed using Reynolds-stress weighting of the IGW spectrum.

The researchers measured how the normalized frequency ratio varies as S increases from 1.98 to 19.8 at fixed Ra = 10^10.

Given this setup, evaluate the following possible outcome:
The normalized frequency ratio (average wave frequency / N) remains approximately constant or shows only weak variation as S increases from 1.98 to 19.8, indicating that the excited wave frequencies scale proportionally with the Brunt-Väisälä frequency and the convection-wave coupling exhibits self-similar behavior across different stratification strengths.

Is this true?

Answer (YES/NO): NO